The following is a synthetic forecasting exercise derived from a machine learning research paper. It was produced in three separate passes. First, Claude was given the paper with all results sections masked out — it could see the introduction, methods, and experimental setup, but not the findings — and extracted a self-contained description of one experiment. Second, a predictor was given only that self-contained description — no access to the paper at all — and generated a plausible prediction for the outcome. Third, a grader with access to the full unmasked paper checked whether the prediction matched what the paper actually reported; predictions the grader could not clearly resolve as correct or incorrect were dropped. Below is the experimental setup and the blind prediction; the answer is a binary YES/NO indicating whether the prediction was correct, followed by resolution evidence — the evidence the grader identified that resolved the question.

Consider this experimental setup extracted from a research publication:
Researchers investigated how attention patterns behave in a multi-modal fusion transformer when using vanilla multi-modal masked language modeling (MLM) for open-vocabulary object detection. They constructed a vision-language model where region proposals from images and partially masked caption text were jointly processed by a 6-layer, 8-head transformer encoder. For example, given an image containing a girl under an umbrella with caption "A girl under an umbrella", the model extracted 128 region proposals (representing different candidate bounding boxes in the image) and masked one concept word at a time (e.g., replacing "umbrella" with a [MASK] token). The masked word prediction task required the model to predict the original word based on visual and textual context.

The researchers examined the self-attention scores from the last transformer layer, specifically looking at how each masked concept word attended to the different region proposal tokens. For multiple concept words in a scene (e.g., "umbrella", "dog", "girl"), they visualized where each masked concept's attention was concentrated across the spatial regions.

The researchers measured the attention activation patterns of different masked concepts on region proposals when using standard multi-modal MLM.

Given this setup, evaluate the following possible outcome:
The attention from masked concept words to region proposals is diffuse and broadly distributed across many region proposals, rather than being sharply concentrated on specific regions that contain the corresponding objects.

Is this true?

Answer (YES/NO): NO